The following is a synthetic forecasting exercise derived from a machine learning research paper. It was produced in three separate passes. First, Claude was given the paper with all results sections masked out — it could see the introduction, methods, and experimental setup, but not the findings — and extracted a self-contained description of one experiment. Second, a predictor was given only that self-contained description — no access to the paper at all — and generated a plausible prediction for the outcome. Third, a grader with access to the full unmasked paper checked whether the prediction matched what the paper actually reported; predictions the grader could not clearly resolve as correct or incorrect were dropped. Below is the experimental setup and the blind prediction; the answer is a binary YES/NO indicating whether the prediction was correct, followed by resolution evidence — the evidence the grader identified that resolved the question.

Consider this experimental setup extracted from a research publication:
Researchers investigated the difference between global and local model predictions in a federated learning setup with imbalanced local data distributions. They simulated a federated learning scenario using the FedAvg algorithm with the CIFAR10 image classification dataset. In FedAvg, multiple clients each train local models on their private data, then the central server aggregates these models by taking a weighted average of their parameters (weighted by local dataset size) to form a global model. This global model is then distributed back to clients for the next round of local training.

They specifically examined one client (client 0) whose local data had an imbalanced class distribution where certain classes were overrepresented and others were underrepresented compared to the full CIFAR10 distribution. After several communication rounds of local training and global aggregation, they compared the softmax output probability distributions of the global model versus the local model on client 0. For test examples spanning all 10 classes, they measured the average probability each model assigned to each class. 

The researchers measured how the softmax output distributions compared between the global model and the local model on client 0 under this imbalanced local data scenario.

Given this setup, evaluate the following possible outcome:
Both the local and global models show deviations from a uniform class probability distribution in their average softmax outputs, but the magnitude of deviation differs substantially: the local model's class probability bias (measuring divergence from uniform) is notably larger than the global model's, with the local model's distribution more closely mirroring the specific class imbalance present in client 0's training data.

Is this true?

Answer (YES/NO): NO